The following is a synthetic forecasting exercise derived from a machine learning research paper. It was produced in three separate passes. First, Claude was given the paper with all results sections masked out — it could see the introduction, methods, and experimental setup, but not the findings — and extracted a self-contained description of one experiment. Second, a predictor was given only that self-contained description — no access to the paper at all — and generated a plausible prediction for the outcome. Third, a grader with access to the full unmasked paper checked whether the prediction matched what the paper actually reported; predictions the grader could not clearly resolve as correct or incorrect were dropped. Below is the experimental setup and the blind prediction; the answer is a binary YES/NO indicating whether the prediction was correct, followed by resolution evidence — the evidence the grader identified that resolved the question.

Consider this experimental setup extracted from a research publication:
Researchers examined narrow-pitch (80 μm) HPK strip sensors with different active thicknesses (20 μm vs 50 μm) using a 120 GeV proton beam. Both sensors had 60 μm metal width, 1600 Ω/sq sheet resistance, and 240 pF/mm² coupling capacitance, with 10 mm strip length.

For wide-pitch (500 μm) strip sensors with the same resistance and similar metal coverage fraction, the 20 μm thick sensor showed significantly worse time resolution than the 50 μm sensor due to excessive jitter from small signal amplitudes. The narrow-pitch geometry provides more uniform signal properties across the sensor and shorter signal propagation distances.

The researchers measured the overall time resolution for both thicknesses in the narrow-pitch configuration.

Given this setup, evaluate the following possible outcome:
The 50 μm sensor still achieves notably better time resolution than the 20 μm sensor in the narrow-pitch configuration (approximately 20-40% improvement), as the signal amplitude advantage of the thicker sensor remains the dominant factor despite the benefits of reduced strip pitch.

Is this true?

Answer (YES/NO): NO